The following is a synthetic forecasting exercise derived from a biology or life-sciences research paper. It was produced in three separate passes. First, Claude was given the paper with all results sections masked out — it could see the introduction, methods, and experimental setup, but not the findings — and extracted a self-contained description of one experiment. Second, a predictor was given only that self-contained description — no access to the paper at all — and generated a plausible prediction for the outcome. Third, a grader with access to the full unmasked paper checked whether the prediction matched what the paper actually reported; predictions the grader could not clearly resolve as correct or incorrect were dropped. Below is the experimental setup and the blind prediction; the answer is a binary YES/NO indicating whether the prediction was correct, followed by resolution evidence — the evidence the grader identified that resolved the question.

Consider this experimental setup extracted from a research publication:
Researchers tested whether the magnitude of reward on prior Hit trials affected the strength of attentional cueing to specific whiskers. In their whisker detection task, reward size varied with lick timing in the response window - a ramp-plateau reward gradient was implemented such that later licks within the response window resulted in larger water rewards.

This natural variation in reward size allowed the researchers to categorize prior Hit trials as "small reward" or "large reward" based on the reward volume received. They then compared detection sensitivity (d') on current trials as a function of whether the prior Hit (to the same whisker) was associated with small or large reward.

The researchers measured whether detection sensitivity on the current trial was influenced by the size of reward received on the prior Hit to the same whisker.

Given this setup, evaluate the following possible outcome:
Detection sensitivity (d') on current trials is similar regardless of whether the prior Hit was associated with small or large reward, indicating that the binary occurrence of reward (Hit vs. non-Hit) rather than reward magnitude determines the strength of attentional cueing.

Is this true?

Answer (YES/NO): NO